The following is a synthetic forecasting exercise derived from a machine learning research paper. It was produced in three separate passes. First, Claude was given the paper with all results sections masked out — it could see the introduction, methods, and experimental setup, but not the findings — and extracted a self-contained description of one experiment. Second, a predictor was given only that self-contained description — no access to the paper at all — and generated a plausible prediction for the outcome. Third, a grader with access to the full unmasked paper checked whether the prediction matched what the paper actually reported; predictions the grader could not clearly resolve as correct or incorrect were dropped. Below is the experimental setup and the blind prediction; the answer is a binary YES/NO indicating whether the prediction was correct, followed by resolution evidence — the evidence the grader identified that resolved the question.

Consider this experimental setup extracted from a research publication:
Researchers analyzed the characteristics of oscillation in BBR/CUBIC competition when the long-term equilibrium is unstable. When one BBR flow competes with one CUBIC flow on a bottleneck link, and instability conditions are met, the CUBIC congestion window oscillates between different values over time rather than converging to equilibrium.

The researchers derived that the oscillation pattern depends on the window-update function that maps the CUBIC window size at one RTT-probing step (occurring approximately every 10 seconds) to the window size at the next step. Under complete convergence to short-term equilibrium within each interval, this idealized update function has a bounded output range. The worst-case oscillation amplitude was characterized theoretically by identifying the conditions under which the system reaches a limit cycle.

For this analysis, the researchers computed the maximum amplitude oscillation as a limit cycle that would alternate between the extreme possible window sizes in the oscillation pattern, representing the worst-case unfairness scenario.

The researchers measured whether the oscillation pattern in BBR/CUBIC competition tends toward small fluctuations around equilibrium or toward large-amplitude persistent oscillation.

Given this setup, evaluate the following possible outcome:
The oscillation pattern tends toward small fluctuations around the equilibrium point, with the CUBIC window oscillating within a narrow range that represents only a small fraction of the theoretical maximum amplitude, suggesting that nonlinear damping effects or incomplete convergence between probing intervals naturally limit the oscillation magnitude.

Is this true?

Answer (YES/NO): NO